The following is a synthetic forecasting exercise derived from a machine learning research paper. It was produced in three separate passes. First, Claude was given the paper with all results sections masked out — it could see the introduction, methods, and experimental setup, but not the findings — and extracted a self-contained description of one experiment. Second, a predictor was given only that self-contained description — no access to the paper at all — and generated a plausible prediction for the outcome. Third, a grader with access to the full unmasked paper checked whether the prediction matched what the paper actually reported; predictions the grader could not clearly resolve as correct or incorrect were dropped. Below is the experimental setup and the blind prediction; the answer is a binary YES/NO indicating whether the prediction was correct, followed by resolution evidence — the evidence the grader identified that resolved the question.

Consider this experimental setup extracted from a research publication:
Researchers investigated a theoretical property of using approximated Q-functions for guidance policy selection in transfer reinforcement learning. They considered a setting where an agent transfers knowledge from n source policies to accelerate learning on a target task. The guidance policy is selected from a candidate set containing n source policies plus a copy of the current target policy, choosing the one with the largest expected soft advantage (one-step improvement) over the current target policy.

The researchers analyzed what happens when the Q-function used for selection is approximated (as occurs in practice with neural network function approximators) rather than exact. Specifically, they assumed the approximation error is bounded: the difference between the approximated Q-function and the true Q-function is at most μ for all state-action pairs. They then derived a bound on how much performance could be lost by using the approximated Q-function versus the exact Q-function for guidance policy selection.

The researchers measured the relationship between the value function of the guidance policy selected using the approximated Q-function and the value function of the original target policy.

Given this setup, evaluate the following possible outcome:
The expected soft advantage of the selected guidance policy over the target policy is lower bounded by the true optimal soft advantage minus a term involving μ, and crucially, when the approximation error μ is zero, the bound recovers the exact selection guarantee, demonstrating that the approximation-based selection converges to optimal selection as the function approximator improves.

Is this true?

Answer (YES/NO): NO